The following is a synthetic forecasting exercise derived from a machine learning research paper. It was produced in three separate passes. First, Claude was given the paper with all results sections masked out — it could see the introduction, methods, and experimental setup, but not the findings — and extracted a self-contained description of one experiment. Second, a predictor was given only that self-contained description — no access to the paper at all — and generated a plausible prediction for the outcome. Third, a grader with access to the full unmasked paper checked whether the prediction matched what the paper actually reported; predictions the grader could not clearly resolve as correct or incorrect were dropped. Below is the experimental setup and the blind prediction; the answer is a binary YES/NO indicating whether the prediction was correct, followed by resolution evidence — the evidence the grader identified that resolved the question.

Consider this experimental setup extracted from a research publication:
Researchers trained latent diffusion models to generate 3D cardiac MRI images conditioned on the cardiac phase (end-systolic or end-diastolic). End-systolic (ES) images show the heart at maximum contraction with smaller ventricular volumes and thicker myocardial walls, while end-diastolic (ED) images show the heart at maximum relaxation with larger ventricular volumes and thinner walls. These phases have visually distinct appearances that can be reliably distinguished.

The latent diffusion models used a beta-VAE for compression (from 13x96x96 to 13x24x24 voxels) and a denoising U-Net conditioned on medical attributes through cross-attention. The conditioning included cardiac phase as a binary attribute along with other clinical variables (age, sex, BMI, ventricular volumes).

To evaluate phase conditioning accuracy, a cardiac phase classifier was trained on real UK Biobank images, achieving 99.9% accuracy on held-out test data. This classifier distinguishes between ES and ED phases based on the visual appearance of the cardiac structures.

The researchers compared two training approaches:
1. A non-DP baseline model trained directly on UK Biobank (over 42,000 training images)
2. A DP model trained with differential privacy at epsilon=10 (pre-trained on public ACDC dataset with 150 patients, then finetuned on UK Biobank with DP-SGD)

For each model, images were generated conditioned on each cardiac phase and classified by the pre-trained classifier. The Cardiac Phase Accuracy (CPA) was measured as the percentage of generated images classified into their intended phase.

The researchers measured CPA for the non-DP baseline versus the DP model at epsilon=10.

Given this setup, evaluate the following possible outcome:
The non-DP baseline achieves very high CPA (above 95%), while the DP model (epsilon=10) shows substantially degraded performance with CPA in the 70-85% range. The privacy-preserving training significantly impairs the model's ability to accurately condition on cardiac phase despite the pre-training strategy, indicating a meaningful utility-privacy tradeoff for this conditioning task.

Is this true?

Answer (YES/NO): NO